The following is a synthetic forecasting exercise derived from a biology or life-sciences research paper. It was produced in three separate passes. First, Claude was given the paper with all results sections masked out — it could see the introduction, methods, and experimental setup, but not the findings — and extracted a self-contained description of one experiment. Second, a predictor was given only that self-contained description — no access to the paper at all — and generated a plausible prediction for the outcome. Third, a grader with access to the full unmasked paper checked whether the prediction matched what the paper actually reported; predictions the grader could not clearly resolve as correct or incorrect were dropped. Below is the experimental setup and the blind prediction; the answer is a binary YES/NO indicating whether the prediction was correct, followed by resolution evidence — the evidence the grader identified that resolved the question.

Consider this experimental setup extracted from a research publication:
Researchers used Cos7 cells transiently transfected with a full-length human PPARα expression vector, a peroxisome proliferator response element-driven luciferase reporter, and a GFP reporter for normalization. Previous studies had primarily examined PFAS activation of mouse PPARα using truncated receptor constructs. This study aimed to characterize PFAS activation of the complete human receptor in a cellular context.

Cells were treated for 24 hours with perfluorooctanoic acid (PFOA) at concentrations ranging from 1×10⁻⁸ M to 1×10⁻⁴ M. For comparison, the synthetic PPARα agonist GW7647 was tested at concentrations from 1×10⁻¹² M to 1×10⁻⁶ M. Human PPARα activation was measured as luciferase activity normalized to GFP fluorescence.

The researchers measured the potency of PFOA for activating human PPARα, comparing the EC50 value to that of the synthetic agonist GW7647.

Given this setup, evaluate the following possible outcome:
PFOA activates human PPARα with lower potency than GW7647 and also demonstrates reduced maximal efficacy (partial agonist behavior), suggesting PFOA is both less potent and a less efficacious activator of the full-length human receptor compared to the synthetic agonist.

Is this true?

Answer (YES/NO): NO